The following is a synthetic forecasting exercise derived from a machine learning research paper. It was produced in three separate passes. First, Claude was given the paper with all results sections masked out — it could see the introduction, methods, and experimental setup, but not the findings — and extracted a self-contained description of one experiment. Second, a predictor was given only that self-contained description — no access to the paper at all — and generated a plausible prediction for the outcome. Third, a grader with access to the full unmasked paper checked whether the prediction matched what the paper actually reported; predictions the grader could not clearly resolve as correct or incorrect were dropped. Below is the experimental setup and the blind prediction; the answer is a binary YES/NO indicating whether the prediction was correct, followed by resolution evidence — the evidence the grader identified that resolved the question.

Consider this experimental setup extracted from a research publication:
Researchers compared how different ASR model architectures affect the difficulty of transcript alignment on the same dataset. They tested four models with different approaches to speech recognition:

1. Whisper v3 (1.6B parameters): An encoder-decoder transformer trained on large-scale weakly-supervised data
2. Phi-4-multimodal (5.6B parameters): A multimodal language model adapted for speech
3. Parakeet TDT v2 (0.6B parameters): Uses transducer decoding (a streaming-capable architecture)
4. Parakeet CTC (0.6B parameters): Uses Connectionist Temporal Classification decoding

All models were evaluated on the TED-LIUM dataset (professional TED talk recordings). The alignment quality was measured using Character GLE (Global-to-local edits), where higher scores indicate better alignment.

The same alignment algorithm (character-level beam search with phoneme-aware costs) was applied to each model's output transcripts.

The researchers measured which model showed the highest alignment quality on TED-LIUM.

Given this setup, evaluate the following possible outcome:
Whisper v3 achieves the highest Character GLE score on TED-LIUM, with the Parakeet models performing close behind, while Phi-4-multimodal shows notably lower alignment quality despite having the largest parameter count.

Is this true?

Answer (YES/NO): NO